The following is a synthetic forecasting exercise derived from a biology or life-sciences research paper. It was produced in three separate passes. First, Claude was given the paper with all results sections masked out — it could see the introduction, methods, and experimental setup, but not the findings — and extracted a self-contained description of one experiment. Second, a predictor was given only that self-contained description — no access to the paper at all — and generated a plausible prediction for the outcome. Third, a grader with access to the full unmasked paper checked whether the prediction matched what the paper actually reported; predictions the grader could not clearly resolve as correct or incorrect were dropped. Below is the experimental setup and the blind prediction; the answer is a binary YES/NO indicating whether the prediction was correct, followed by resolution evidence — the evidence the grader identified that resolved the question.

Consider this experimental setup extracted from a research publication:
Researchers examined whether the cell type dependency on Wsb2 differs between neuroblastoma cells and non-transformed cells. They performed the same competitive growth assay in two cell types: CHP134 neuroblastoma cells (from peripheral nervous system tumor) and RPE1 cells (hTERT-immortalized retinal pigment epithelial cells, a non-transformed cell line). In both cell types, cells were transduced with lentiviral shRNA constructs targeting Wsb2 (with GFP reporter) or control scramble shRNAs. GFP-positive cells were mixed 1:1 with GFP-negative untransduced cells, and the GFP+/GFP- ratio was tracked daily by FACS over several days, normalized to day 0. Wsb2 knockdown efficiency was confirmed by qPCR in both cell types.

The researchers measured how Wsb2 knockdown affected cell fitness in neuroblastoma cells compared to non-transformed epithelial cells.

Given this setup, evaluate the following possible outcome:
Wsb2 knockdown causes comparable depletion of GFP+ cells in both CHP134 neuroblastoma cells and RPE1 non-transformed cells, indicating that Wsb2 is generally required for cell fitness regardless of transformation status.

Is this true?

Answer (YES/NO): NO